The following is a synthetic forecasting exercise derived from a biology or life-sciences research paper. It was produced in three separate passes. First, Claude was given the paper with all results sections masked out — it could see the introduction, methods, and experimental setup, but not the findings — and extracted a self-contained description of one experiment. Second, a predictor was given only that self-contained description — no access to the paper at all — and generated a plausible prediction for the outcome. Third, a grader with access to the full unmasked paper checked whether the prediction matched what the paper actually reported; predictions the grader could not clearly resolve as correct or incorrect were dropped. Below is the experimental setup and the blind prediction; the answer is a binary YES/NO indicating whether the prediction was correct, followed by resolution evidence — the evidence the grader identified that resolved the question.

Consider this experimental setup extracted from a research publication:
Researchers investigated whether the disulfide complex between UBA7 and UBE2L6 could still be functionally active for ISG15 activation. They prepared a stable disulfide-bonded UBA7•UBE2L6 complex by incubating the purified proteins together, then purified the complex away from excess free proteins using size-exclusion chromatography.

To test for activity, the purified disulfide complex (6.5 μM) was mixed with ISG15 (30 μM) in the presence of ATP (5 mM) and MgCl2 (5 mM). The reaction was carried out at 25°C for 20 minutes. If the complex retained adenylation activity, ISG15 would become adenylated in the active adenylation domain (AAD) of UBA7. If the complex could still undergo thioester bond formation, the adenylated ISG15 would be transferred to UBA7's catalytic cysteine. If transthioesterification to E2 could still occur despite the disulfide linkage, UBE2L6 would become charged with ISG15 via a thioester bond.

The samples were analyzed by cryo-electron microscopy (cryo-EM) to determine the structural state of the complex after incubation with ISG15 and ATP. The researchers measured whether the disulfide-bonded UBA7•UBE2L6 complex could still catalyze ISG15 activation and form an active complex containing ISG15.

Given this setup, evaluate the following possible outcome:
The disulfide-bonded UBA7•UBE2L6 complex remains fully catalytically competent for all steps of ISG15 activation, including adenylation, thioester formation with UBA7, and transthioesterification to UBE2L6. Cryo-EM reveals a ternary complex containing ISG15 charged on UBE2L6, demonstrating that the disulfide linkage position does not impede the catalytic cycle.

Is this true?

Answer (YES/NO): NO